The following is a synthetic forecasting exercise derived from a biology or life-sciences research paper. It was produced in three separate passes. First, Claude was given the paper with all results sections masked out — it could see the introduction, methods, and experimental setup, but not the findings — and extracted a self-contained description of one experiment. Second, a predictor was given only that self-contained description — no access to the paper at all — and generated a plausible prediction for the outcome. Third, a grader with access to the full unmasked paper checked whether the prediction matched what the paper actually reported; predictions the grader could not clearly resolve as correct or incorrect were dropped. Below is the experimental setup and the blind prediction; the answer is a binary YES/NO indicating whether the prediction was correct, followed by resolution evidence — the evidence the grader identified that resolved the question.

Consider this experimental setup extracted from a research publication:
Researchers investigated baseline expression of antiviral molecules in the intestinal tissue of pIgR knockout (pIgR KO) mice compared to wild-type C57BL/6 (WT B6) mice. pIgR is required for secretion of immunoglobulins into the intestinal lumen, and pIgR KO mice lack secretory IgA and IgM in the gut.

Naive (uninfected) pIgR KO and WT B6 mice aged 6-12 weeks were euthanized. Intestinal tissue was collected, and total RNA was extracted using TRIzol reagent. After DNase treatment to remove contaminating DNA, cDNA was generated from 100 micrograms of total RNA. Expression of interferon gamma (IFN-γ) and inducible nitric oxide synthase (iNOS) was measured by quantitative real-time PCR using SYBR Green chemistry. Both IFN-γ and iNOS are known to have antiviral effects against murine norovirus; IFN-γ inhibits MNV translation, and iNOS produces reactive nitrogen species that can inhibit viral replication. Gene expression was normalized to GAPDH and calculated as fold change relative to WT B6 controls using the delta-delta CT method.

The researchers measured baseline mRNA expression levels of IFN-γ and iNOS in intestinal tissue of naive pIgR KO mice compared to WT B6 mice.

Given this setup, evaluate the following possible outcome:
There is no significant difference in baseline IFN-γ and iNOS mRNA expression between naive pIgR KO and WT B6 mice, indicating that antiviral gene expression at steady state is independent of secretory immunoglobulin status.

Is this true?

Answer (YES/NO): NO